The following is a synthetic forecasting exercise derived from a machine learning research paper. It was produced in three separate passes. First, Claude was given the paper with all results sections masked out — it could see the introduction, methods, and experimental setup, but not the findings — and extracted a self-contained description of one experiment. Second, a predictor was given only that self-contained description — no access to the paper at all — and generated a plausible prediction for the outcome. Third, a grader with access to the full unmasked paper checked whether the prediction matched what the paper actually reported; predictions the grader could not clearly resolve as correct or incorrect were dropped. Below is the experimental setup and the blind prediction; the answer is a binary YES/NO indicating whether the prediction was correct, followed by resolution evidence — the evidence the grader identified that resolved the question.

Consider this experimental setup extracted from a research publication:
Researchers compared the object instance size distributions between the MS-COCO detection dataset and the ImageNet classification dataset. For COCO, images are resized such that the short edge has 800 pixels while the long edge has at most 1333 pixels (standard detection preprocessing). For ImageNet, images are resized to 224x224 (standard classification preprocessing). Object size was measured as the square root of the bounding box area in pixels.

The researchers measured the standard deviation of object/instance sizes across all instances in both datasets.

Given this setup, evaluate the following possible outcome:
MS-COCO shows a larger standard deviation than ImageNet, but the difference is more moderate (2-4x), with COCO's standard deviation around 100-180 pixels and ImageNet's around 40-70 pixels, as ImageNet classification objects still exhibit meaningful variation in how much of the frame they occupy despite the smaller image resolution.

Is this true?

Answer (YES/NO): NO